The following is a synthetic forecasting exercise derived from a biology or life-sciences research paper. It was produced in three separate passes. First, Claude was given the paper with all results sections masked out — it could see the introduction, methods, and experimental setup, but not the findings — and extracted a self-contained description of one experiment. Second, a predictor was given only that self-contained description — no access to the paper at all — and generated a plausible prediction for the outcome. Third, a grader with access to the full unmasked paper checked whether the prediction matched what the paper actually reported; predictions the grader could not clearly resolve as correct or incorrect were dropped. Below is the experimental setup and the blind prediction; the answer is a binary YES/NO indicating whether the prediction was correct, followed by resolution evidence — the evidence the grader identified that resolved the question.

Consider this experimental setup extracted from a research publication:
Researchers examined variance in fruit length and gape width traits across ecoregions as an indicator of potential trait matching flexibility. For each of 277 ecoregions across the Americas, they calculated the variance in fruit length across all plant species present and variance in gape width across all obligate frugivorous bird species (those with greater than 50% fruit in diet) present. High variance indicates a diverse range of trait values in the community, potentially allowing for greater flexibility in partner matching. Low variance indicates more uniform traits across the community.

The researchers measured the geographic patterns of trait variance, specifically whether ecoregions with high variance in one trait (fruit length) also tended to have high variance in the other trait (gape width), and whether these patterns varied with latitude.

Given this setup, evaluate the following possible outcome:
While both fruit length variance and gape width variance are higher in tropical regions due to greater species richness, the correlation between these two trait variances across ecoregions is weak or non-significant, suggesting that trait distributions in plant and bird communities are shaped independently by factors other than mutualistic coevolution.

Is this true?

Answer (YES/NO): NO